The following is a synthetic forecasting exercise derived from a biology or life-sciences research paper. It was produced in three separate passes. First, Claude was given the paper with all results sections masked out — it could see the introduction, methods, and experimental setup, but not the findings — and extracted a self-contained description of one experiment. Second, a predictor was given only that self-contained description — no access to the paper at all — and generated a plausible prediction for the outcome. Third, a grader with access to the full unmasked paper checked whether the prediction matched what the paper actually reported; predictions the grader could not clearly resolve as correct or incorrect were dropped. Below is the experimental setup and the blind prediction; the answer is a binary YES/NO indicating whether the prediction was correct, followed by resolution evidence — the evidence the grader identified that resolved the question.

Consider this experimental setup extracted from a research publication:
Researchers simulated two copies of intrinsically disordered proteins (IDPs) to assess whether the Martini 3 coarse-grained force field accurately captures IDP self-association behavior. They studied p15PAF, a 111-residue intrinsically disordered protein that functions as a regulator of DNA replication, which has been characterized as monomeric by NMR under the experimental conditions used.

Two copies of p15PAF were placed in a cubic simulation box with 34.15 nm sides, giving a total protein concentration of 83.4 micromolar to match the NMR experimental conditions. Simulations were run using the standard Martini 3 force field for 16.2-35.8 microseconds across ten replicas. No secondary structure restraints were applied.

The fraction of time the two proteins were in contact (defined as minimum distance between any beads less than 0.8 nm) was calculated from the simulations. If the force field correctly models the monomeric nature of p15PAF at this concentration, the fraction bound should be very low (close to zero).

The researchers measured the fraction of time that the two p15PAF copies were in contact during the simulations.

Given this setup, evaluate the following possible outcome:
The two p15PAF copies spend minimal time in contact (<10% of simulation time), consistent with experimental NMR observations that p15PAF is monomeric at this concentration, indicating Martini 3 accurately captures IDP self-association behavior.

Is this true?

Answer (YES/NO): NO